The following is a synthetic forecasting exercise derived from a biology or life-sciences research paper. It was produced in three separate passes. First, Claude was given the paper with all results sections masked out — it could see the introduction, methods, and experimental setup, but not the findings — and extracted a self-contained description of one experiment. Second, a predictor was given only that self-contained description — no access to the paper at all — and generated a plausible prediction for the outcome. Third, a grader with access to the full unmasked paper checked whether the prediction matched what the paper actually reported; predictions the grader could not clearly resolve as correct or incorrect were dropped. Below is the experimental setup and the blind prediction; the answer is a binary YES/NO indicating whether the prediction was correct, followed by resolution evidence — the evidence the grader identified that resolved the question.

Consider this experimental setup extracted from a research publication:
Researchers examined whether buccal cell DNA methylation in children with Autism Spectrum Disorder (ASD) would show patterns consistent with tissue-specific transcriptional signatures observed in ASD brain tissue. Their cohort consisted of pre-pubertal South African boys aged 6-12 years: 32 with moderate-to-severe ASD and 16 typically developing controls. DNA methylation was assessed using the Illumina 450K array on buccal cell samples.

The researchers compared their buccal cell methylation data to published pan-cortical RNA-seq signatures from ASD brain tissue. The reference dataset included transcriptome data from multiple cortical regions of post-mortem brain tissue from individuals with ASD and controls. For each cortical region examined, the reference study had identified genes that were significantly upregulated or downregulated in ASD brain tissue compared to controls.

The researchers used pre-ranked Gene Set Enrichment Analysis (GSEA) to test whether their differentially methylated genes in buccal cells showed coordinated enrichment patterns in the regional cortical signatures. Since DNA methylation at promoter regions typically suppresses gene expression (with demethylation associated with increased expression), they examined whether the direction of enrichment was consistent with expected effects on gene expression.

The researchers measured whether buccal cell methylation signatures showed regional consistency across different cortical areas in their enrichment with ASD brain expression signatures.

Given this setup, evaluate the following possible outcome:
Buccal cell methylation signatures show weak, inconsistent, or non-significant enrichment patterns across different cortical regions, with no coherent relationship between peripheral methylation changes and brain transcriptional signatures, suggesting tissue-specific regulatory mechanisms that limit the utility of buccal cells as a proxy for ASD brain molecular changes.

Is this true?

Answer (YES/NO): NO